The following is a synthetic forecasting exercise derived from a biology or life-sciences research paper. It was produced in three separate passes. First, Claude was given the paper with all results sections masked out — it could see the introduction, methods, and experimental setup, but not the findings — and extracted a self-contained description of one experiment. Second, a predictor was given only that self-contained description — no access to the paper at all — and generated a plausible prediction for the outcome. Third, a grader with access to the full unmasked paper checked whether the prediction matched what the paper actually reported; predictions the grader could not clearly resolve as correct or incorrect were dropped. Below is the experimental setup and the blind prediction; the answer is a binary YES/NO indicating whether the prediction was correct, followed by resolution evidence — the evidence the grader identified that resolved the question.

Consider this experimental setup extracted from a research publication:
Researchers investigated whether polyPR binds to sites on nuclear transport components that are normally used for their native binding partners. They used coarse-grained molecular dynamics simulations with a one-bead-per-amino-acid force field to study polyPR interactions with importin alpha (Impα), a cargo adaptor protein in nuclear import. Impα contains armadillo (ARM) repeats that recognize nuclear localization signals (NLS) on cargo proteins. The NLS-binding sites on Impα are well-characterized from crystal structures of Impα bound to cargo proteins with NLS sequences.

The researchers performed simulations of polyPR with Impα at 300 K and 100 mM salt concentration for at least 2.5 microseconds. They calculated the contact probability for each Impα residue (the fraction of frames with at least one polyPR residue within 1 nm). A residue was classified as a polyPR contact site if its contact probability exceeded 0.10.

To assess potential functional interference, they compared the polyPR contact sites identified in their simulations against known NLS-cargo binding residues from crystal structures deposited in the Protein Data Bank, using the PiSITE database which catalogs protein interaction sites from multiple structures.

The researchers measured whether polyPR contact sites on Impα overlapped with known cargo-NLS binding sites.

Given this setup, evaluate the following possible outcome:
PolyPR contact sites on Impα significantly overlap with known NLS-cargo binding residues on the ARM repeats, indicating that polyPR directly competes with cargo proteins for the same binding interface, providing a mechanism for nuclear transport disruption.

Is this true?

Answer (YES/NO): YES